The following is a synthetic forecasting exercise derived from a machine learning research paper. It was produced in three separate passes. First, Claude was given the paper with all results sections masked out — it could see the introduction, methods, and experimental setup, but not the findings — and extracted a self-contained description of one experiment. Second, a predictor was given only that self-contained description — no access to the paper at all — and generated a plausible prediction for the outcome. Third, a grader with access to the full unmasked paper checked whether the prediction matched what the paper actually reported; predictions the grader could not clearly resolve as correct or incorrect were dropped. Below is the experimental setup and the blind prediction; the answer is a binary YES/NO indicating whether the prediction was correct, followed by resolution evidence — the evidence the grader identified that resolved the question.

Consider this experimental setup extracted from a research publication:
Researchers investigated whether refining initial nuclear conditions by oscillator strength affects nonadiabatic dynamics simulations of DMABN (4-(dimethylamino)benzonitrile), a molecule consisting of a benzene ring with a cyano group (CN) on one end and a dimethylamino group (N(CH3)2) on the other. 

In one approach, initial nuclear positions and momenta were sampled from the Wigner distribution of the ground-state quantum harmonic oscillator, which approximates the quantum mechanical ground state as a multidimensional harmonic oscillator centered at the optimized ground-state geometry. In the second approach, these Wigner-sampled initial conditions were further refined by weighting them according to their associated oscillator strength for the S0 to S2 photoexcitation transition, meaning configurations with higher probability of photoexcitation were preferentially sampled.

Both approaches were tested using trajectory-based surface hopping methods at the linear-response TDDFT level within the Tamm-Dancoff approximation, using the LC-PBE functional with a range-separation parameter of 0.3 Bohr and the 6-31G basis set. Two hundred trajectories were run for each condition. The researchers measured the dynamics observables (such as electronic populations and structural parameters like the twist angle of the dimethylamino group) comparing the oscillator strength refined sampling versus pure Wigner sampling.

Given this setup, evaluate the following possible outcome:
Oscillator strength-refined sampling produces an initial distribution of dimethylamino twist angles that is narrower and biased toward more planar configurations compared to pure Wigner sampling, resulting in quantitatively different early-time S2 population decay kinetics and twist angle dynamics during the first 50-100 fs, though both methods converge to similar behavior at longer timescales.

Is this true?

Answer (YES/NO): NO